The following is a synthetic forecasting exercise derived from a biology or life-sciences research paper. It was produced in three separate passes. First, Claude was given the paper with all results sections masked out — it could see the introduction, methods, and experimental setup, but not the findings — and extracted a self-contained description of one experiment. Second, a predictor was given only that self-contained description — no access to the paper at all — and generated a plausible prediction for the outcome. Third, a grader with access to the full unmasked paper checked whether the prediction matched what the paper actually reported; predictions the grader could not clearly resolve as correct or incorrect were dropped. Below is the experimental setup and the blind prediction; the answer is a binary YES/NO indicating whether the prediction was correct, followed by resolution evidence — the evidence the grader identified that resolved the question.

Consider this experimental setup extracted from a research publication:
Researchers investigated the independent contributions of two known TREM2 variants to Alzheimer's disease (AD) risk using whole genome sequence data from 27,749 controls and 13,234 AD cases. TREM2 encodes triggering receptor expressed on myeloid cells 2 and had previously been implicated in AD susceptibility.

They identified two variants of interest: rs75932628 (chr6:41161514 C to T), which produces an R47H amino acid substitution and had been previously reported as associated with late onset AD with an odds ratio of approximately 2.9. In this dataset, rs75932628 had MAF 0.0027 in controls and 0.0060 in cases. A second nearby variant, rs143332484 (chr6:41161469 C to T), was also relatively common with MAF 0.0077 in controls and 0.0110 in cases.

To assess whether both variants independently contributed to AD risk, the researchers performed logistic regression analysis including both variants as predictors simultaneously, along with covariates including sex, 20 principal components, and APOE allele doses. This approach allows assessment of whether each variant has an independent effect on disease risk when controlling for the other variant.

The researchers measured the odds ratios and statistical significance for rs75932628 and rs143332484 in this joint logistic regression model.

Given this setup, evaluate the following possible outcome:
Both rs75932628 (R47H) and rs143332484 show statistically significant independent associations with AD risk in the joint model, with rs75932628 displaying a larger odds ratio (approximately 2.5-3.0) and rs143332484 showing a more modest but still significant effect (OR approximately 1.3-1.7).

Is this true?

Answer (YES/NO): NO